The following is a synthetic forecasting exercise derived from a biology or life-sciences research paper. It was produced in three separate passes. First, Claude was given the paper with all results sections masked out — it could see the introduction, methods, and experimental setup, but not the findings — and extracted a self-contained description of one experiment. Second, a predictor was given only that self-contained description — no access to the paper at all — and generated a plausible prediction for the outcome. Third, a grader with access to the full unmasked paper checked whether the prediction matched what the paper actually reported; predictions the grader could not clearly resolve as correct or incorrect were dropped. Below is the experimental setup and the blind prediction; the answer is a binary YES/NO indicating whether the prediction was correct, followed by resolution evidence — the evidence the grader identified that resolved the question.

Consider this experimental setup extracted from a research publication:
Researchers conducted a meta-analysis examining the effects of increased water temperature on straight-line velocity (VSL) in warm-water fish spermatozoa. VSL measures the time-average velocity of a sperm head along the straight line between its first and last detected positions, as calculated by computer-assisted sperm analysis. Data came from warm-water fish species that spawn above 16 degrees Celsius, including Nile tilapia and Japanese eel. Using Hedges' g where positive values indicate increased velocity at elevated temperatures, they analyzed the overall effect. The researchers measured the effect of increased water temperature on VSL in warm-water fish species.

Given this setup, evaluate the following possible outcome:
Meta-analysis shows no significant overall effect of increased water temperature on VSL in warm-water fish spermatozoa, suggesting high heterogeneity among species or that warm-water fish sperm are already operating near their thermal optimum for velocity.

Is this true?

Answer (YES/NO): NO